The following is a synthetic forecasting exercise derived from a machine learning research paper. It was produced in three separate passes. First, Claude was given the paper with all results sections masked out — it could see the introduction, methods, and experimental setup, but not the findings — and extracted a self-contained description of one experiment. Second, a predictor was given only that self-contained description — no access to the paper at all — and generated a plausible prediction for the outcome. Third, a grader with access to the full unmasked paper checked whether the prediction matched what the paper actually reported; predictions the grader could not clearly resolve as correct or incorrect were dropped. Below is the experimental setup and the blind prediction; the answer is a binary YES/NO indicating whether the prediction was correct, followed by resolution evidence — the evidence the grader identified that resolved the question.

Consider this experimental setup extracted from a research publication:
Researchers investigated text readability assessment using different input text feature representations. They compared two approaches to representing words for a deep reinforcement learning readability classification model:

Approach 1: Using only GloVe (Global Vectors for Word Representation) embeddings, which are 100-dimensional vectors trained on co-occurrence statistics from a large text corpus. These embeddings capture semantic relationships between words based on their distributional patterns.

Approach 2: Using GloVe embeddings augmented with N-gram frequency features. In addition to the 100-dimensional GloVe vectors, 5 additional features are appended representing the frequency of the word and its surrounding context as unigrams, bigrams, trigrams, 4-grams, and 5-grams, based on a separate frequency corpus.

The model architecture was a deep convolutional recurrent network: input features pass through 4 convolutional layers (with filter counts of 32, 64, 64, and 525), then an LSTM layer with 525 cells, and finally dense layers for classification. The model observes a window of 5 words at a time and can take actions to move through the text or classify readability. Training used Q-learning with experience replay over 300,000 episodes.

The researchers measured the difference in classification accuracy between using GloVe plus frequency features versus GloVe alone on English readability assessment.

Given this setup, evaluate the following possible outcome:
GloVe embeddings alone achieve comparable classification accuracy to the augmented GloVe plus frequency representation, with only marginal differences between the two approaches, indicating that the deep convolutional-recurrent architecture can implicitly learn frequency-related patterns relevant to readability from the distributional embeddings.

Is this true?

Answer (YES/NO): NO